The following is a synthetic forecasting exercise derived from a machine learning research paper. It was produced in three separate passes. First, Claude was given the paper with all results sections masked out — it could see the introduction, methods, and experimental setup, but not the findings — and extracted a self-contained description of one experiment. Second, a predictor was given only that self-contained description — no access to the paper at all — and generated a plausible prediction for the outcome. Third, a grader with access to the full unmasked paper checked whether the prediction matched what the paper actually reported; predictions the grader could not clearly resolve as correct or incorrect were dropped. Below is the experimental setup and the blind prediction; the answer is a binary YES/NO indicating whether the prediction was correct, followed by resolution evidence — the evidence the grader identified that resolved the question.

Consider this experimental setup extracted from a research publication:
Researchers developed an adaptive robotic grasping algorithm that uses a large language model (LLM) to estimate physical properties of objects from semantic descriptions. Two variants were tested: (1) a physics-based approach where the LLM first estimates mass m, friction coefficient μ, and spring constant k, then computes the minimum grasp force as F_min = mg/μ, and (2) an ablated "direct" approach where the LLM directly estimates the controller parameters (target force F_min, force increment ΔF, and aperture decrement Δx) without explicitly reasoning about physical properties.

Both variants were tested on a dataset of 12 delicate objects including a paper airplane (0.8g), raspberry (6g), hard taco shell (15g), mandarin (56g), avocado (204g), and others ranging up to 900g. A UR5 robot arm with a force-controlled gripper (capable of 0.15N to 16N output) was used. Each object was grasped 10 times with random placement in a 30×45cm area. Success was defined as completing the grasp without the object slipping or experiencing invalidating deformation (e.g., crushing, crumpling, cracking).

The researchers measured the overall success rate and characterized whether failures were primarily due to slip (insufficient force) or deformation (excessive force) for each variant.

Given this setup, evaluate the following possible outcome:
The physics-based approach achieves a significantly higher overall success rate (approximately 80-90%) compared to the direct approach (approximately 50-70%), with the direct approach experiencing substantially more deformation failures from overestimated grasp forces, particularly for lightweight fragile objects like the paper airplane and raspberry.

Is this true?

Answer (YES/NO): NO